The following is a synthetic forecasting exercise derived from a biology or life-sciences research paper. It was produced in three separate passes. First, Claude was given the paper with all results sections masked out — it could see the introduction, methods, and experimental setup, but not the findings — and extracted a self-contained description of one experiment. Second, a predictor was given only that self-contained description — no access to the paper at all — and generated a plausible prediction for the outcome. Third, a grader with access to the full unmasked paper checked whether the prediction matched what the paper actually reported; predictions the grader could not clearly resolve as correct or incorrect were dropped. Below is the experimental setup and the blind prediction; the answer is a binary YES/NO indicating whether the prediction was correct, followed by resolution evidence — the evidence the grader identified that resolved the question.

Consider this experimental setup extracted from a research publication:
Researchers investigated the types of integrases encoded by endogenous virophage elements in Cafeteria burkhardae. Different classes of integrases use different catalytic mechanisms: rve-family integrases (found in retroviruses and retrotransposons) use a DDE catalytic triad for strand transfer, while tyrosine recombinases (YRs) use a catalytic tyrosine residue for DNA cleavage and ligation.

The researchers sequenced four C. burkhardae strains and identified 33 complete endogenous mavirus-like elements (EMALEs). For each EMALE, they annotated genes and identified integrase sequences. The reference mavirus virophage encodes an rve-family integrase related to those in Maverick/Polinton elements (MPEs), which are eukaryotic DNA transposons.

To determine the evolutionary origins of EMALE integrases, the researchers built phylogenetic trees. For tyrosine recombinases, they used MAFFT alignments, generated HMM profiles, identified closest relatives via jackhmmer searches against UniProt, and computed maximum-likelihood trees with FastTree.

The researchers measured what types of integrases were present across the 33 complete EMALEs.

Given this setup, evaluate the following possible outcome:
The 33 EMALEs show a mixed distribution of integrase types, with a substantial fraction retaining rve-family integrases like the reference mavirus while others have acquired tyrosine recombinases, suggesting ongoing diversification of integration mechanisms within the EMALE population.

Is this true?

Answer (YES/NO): NO